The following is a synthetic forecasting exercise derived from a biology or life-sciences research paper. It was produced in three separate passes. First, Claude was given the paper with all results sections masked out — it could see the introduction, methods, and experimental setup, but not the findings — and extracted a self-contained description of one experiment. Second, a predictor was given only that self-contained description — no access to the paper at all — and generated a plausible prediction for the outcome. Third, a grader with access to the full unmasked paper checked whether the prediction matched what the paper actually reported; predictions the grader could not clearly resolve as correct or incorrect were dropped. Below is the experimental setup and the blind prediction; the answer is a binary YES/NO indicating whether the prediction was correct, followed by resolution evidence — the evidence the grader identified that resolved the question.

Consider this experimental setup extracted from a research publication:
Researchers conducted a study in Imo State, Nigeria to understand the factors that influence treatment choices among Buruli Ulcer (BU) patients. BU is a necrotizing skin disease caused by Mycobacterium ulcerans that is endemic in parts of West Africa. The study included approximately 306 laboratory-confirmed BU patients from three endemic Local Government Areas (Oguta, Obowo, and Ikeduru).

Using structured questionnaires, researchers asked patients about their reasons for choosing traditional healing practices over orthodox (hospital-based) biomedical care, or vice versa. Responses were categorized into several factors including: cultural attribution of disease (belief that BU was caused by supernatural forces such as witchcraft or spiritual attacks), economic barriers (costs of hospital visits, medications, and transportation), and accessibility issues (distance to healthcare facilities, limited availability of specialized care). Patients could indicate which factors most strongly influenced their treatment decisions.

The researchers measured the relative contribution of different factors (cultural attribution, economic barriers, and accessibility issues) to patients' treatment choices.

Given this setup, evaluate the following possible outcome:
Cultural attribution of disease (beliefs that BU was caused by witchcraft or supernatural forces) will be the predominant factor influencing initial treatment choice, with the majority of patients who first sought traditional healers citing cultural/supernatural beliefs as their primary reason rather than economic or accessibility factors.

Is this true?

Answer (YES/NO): NO